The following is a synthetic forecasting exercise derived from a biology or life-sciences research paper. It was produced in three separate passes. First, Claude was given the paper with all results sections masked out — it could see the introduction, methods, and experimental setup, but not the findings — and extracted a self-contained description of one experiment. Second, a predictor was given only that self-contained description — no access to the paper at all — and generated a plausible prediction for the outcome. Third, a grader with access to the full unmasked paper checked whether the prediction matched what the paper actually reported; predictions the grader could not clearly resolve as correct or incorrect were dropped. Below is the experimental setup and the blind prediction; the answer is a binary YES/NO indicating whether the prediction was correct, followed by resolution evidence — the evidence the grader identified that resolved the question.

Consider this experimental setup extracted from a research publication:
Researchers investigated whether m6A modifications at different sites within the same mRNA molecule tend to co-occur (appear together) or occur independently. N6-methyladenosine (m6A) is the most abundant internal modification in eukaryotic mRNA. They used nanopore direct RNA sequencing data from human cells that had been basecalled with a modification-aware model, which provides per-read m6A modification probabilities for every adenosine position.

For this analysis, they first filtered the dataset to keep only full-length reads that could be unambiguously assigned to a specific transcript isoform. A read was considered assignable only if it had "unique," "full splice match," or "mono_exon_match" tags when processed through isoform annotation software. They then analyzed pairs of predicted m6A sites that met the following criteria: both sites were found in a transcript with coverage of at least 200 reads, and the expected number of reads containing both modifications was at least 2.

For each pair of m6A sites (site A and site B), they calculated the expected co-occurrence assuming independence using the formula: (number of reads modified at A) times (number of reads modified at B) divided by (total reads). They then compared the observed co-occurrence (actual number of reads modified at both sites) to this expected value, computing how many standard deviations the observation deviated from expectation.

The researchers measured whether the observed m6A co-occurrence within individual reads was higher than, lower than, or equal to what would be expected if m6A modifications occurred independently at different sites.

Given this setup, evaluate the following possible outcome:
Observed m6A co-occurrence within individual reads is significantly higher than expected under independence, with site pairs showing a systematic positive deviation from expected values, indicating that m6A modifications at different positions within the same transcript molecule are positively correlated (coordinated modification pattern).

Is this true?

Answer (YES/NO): YES